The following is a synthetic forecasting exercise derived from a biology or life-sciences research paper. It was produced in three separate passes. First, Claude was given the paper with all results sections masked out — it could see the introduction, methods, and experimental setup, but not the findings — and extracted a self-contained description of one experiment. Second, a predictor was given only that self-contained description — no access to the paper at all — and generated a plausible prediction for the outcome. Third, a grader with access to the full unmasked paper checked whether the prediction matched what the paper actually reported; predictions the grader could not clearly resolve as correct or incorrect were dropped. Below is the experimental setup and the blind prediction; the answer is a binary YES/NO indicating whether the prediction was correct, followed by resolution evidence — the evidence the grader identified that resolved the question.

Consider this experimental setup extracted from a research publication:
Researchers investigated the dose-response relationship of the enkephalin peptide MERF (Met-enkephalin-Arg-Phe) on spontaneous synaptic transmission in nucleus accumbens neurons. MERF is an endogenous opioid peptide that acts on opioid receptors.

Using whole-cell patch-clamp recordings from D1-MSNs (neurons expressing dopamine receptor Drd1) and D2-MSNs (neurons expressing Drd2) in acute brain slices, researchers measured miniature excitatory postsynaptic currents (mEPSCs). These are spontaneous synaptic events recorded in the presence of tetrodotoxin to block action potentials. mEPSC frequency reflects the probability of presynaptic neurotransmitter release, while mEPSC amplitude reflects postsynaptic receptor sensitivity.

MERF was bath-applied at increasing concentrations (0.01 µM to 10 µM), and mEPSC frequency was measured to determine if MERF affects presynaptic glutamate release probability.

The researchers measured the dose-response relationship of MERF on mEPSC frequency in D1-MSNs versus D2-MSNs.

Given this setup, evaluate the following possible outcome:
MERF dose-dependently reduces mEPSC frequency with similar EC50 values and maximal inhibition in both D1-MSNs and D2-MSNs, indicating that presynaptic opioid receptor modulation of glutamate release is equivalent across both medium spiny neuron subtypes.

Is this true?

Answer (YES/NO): YES